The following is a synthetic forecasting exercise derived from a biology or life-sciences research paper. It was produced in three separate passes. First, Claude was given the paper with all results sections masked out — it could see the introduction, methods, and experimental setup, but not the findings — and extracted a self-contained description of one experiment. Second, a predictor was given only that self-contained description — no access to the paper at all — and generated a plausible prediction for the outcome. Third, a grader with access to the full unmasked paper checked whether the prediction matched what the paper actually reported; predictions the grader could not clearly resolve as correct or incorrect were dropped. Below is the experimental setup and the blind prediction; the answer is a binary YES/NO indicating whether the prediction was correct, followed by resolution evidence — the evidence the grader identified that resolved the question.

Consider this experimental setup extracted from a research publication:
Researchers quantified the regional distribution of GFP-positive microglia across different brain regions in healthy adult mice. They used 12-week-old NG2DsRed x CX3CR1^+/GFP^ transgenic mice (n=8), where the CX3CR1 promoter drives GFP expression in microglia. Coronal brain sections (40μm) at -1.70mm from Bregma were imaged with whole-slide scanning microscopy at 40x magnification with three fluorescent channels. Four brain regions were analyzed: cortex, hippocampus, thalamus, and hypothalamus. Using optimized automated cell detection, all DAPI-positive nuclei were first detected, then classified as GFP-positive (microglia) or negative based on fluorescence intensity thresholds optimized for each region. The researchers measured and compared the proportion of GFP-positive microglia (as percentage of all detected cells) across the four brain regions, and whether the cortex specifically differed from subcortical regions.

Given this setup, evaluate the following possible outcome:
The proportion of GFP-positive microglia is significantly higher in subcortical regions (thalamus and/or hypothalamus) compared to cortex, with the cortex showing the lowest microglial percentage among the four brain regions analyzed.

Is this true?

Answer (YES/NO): NO